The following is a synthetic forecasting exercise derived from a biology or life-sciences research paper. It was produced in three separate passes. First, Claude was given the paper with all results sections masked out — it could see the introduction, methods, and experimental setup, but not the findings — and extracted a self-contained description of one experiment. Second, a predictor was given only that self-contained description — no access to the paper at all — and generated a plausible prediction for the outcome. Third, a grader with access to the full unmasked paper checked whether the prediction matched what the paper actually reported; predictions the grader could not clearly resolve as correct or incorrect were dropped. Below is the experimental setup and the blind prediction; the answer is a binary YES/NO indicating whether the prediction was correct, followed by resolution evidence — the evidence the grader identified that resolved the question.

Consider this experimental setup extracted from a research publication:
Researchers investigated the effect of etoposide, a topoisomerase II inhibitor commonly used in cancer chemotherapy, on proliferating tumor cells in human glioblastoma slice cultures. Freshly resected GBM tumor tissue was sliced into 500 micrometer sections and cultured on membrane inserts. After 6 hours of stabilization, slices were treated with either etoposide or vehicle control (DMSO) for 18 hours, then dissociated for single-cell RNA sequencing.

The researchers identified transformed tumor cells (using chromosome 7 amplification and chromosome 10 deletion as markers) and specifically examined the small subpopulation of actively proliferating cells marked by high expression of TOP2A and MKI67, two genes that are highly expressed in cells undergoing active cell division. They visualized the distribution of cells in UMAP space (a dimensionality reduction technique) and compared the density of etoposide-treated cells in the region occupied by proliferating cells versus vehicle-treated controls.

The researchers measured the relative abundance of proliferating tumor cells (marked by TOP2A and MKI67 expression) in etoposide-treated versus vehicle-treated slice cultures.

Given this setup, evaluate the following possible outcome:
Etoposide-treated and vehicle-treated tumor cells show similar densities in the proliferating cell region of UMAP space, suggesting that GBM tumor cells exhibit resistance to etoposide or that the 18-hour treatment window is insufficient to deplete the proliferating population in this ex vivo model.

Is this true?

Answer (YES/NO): NO